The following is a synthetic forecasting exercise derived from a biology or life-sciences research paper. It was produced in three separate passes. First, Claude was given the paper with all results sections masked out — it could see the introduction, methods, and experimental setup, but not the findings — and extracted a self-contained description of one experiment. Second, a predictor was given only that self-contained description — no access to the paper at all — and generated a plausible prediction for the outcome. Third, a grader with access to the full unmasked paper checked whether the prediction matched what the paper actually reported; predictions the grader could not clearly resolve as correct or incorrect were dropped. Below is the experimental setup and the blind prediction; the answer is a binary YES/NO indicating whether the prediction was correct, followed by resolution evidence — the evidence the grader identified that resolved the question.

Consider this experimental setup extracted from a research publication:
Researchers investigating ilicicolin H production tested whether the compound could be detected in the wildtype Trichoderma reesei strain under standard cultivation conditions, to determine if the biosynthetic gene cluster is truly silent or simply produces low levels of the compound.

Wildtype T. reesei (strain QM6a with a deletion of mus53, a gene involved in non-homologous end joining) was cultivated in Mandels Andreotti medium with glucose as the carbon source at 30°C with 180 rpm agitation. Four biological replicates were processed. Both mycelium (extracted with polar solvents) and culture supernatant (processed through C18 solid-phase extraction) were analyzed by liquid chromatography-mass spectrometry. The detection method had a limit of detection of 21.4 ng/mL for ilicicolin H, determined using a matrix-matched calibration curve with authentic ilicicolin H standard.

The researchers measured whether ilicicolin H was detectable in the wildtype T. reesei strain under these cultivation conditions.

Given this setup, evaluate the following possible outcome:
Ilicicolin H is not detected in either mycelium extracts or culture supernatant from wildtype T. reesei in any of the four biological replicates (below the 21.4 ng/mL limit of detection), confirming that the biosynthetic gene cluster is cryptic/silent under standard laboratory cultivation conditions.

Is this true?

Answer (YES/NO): YES